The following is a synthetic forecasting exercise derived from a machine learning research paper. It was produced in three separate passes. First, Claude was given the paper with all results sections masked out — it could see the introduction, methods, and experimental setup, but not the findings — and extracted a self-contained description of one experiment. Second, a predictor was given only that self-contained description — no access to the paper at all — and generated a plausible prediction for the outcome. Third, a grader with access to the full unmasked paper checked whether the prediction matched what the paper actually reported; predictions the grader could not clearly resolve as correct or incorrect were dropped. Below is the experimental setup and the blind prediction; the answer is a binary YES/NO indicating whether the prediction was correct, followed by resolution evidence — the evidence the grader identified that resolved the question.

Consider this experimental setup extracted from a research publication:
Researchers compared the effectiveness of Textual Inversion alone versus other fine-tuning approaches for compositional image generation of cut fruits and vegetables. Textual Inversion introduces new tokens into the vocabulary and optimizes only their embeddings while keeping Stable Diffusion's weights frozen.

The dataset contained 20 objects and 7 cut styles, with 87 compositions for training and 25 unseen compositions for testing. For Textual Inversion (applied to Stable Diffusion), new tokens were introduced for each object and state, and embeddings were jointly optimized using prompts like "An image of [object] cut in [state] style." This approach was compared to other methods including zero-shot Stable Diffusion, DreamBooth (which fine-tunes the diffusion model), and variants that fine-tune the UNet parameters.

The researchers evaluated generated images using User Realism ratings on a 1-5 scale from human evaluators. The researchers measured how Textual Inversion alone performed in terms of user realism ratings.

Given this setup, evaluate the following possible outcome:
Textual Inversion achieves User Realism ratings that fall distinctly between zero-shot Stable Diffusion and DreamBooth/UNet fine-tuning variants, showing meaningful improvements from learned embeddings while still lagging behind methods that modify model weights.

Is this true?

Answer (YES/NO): NO